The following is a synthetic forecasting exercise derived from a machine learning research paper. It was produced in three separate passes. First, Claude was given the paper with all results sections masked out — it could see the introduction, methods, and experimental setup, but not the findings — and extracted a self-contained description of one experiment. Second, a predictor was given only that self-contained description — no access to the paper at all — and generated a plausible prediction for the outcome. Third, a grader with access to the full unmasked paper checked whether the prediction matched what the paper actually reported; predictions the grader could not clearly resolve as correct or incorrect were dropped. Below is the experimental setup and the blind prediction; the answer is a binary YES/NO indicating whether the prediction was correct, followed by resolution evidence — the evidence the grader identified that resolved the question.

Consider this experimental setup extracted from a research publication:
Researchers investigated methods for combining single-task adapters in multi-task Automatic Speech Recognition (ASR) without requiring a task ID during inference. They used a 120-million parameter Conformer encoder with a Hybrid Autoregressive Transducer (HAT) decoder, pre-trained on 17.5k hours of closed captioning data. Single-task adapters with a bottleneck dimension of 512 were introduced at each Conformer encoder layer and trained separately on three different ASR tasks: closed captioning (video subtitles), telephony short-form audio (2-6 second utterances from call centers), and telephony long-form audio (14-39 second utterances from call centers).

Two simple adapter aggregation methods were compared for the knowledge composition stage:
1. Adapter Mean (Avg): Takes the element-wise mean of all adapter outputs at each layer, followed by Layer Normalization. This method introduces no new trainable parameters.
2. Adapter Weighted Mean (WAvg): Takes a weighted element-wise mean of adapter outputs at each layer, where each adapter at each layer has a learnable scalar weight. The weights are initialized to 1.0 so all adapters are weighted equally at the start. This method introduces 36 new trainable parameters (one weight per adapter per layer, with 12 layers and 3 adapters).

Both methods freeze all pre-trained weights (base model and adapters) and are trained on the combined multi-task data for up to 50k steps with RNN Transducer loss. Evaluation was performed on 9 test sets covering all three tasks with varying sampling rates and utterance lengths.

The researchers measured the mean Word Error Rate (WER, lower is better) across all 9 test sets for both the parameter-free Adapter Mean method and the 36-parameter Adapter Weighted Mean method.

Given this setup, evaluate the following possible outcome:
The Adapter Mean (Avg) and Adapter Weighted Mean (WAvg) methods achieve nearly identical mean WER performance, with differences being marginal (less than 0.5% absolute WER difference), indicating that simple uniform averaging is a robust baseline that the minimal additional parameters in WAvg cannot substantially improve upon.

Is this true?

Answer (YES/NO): NO